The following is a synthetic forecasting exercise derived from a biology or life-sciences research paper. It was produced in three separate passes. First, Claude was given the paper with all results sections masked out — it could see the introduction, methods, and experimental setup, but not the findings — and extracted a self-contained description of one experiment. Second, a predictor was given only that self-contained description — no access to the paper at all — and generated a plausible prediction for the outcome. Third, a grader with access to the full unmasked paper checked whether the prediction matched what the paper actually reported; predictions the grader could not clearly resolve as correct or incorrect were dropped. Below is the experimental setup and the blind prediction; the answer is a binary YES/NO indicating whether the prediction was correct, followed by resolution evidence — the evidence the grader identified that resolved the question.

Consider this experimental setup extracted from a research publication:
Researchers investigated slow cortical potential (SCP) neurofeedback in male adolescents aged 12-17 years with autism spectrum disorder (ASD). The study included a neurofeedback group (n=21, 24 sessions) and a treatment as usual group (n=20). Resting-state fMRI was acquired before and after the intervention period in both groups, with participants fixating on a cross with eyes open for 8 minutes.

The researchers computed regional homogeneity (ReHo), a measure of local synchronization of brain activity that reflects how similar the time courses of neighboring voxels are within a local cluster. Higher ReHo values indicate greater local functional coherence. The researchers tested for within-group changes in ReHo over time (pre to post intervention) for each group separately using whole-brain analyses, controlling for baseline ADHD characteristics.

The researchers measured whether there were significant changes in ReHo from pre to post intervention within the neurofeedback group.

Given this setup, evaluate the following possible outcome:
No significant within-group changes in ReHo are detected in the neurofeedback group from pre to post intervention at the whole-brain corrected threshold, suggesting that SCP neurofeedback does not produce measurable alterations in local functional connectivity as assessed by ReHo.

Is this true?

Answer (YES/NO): YES